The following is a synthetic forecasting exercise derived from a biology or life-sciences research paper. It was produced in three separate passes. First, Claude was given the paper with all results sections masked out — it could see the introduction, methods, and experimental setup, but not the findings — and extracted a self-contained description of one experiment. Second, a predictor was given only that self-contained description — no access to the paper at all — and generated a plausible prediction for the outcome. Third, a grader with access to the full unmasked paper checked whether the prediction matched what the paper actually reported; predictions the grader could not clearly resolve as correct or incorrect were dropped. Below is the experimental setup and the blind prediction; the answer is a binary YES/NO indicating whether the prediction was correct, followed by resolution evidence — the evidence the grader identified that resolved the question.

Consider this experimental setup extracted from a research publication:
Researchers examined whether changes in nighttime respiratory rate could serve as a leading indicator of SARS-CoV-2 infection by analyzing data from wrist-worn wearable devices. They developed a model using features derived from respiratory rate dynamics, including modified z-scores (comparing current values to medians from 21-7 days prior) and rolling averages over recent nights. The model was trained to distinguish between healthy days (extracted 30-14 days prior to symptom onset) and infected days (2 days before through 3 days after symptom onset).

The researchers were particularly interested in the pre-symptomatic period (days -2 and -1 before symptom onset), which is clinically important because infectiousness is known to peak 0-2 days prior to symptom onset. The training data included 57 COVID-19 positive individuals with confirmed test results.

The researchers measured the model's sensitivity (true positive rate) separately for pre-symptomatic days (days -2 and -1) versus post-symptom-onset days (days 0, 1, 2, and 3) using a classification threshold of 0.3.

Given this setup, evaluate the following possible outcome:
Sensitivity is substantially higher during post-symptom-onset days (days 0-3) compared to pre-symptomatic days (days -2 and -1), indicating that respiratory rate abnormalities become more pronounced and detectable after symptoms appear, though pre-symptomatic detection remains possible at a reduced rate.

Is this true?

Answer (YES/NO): YES